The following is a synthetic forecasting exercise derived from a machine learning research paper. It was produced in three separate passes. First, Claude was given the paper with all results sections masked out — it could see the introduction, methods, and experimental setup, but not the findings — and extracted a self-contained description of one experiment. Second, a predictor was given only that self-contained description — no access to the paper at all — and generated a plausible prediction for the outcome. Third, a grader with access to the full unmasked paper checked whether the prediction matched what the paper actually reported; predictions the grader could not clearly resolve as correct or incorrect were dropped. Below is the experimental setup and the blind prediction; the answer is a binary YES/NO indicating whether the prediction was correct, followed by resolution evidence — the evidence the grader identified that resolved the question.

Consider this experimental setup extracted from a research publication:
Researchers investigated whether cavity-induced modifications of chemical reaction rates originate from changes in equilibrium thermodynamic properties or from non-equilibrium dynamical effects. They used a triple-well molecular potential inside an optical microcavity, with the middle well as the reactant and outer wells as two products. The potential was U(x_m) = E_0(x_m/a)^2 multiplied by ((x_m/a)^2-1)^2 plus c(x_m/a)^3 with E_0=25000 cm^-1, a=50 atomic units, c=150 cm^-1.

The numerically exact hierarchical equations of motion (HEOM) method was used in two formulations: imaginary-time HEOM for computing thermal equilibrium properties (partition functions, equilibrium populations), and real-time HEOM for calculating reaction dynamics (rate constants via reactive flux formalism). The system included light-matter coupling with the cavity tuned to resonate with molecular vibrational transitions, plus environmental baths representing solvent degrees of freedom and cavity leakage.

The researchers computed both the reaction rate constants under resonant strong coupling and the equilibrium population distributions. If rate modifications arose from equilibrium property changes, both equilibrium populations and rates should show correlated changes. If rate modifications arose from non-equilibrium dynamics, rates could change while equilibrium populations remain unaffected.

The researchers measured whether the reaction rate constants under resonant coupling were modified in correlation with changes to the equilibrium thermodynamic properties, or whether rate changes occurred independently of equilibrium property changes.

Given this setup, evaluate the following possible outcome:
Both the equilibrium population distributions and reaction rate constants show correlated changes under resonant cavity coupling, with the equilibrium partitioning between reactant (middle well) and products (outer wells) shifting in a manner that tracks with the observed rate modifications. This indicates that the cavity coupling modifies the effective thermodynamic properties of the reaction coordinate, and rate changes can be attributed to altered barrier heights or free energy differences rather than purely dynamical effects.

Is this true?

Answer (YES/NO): NO